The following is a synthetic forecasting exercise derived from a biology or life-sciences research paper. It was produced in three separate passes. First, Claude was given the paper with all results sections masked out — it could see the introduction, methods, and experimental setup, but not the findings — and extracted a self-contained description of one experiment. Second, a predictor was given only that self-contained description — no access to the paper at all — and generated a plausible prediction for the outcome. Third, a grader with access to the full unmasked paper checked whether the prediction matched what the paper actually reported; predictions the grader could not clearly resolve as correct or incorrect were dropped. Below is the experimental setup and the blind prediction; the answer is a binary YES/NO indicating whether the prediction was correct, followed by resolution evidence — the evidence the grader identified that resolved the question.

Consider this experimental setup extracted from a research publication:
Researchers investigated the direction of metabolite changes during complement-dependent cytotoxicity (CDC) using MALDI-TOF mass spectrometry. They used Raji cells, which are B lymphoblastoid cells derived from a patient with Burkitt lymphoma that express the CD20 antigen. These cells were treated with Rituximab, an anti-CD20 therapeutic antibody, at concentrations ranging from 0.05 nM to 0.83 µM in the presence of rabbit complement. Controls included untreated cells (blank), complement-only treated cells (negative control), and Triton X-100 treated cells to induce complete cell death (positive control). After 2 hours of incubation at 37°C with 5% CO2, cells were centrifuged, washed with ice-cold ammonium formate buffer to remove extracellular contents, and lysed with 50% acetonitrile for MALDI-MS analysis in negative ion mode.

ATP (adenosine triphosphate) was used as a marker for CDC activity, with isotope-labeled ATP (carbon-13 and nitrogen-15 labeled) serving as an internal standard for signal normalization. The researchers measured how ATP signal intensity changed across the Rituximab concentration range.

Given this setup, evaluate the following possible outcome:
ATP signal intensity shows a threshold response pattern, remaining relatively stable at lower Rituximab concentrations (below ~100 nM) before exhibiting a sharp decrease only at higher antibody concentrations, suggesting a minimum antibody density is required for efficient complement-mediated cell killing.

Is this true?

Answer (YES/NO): NO